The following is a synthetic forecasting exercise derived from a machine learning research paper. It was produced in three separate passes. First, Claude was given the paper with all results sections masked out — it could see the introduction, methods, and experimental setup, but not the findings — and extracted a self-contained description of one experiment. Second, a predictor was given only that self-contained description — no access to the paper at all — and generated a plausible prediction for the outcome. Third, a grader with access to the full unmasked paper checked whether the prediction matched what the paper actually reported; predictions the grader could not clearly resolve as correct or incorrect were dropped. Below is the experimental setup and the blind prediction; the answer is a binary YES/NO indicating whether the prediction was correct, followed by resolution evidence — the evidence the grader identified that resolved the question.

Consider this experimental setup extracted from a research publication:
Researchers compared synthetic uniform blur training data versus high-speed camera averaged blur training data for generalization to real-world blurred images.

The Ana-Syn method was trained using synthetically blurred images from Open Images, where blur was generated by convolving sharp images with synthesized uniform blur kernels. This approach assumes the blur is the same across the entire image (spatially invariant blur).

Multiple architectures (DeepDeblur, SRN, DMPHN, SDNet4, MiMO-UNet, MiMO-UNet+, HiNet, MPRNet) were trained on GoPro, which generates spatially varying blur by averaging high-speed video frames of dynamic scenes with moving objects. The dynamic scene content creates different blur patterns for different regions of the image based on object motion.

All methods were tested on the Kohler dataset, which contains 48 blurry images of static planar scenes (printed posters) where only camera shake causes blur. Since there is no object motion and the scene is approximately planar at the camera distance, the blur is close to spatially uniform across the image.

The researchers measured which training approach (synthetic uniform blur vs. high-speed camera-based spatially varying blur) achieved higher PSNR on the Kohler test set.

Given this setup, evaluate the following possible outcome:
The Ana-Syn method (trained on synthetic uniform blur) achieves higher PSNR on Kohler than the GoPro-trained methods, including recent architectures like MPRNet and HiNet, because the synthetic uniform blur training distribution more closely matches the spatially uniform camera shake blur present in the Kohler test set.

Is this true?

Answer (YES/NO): YES